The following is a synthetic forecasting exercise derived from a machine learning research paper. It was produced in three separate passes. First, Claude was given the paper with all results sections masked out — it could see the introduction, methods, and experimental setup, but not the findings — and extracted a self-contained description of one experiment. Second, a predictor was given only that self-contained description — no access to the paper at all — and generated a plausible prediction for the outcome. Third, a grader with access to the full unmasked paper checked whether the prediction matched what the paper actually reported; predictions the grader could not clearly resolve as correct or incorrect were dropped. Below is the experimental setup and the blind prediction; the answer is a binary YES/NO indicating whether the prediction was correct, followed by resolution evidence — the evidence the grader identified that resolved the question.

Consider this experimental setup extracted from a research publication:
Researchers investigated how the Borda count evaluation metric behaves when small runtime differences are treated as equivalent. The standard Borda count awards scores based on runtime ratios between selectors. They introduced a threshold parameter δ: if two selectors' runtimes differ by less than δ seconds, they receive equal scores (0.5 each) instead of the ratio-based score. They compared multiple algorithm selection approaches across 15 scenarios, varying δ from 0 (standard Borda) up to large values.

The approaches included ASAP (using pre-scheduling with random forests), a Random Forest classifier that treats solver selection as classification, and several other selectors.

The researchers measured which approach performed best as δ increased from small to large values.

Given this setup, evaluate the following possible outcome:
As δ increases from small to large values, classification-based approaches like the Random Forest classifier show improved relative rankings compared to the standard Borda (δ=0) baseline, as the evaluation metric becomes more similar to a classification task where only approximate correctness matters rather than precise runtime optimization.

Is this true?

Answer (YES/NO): NO